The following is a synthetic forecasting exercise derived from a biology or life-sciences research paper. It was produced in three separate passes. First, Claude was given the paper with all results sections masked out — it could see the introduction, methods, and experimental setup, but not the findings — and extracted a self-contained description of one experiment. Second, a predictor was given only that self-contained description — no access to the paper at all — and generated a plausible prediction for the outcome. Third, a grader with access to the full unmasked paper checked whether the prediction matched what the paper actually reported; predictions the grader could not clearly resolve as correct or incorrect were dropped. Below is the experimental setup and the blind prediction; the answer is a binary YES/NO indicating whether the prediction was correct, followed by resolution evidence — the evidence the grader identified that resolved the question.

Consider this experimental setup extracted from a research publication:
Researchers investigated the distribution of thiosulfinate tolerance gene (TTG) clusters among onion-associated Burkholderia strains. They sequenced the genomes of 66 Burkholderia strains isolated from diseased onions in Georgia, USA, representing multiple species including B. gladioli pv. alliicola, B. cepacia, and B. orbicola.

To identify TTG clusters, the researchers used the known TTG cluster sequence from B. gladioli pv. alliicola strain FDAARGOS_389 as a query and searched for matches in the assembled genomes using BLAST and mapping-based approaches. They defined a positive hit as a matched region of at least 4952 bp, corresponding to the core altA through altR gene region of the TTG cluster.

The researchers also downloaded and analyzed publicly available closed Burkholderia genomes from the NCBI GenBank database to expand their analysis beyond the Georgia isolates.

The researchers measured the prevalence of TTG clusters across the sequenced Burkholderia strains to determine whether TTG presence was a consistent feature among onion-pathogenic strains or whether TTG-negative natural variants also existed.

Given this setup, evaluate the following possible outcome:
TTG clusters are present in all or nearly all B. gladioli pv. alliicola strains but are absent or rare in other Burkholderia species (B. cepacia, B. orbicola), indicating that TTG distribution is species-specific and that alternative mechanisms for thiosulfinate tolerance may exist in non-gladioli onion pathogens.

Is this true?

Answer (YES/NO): NO